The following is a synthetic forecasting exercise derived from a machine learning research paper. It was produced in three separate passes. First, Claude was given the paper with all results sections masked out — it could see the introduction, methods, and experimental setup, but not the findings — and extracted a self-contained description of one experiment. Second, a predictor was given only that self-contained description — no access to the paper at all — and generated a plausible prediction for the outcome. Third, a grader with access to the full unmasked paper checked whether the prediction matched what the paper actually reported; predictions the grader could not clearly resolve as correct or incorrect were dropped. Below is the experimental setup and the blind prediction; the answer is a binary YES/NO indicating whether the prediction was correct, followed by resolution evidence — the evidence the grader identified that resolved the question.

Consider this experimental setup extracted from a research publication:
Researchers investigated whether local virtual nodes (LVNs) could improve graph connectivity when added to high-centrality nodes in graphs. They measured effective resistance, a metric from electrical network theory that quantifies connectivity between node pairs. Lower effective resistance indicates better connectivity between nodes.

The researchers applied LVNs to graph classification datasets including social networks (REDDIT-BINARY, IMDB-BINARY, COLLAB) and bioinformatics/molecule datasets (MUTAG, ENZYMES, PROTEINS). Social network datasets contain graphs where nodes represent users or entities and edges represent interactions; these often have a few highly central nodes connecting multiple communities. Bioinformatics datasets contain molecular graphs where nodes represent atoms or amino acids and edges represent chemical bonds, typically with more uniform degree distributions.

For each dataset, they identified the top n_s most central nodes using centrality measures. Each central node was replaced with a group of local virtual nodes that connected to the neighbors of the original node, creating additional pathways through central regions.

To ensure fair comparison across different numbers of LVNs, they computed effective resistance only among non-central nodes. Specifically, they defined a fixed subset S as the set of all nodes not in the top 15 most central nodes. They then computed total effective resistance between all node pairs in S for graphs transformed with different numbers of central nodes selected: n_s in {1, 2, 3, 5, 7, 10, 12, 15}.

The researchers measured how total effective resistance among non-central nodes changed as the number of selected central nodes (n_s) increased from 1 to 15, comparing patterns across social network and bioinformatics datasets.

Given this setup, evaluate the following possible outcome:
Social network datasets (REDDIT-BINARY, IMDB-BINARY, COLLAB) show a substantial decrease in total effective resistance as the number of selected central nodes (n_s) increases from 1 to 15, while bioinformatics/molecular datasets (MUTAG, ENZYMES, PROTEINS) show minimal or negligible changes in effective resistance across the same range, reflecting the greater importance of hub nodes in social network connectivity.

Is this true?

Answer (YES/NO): NO